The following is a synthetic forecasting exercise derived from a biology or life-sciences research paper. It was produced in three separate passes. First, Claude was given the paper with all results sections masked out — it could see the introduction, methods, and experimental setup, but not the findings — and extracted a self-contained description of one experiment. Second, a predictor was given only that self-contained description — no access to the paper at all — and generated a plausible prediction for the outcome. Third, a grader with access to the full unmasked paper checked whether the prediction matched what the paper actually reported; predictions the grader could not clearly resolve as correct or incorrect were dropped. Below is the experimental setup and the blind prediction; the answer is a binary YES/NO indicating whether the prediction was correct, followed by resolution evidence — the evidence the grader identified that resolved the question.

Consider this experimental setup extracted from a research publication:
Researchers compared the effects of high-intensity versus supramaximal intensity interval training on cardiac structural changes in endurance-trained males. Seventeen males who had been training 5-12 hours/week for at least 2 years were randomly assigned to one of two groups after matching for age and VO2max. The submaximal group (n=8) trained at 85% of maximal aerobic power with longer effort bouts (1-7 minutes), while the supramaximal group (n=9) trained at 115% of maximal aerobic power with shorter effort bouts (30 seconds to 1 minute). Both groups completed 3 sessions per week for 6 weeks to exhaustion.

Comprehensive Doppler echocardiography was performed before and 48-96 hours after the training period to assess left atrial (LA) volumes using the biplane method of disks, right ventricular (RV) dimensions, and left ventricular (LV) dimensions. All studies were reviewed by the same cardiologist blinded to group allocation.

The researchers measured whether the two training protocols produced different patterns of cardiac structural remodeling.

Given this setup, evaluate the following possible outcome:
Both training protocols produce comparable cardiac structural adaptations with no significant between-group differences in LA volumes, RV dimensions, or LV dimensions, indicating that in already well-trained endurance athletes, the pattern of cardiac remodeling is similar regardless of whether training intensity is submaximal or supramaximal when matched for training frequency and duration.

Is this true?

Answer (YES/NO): NO